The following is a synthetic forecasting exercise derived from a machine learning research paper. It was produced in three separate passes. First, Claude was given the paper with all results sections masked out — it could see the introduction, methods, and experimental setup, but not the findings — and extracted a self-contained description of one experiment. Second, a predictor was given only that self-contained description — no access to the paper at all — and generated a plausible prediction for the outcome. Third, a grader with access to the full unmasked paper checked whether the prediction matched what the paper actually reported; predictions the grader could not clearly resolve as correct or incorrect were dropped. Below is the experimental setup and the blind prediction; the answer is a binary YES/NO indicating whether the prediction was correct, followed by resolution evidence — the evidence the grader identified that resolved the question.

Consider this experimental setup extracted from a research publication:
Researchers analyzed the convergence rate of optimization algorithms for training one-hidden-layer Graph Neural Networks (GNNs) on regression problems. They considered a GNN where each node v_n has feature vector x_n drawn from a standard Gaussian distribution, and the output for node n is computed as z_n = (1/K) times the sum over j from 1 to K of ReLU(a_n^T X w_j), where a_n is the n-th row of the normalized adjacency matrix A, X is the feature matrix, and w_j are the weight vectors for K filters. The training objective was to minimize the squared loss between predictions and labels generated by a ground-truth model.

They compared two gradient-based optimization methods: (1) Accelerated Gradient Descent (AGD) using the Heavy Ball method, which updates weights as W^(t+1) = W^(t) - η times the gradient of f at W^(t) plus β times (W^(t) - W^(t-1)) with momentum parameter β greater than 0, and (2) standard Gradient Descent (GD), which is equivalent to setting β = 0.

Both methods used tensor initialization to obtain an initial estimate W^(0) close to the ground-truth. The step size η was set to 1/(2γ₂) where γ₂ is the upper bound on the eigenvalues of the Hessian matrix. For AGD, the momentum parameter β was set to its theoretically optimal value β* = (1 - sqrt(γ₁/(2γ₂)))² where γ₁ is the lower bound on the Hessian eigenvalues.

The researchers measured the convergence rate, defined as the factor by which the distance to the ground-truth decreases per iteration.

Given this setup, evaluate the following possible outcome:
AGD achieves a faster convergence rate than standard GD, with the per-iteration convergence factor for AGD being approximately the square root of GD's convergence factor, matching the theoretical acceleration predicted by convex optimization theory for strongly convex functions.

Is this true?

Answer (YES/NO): NO